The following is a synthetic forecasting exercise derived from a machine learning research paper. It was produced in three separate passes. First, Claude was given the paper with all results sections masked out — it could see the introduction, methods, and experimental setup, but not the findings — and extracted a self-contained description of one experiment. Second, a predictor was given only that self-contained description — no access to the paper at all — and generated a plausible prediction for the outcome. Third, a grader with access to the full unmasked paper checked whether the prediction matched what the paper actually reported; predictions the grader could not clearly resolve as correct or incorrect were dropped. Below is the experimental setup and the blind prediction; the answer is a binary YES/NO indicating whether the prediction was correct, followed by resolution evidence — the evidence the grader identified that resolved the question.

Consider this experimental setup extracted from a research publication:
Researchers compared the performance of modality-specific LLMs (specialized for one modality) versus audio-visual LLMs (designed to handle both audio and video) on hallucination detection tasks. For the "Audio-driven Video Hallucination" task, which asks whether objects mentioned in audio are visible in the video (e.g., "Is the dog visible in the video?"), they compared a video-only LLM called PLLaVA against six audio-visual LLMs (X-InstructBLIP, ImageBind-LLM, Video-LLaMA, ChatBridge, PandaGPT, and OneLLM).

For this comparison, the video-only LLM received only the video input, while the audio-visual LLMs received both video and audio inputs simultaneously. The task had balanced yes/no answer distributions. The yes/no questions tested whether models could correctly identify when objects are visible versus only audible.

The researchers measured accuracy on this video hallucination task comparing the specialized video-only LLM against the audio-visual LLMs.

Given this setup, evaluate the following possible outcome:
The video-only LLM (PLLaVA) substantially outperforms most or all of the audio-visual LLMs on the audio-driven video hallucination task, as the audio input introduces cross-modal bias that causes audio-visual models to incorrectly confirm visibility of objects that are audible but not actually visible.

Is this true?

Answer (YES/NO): YES